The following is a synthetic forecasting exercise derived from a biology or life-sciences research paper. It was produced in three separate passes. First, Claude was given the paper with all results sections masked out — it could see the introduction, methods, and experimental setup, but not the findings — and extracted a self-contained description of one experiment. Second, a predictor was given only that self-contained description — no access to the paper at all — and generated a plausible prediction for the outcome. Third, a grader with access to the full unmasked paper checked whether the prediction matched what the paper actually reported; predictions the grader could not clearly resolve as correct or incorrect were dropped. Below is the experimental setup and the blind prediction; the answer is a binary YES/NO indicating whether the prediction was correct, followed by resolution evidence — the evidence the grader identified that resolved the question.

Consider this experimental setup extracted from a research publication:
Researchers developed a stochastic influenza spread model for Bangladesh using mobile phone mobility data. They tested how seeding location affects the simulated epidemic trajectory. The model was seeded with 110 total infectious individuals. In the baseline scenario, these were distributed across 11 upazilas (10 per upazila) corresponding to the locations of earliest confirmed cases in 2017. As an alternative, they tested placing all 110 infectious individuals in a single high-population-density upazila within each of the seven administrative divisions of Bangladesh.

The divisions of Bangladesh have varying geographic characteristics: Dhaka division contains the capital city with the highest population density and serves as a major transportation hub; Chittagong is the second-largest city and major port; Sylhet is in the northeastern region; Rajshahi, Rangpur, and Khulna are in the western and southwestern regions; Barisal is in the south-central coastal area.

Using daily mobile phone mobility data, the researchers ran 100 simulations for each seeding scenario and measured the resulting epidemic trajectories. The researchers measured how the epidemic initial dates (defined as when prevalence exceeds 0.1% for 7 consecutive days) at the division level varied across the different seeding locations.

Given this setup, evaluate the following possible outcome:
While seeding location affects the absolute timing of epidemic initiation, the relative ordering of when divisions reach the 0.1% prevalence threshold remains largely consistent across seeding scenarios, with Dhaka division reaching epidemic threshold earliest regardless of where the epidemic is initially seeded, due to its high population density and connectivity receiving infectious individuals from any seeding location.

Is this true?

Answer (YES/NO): NO